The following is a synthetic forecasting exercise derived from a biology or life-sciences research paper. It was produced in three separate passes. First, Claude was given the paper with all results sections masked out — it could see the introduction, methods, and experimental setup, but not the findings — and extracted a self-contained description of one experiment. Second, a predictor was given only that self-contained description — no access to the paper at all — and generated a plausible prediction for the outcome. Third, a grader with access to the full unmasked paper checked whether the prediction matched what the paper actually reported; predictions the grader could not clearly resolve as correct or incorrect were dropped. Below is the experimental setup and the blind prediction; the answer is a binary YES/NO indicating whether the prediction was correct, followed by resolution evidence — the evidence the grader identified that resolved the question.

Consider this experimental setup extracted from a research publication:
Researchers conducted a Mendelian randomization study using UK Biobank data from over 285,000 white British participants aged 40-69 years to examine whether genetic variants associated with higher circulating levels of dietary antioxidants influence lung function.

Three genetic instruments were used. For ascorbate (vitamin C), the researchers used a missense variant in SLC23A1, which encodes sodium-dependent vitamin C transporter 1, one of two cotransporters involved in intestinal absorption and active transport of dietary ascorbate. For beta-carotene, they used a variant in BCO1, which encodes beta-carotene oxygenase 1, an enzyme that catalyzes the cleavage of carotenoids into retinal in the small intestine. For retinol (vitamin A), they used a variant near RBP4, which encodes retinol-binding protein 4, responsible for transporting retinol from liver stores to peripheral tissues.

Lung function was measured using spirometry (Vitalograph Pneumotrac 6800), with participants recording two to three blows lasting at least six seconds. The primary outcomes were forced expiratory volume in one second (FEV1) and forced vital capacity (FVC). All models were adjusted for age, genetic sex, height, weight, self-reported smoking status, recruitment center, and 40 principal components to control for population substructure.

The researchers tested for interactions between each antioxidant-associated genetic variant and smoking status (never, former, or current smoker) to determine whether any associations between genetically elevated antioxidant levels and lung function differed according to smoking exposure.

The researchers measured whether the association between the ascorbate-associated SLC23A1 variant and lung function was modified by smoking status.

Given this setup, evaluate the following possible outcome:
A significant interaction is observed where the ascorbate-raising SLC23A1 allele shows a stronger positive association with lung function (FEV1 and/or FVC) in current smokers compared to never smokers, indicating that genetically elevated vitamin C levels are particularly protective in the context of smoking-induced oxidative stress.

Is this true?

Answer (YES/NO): NO